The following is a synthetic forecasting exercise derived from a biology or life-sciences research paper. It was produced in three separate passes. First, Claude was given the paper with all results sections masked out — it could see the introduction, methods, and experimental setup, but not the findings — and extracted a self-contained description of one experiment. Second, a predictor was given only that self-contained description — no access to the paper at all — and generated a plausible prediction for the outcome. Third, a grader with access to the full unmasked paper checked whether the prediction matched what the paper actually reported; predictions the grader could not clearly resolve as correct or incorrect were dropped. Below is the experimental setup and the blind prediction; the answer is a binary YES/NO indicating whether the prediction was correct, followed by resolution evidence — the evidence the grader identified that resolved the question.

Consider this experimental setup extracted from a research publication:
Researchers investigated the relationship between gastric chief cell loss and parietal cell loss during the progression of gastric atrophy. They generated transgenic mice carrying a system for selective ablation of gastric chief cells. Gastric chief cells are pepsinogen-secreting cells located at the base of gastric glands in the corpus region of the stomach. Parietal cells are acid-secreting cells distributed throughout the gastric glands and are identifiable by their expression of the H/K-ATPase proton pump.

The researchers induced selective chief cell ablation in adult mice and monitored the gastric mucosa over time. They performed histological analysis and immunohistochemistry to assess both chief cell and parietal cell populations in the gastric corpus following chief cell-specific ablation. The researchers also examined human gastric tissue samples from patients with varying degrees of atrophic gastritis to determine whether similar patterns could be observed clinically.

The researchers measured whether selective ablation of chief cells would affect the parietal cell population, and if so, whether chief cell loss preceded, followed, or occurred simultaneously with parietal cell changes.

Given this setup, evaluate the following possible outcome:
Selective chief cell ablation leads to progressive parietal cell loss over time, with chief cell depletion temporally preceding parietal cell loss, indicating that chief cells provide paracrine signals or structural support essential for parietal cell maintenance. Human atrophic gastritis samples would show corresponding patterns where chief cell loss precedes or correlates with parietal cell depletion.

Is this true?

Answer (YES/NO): YES